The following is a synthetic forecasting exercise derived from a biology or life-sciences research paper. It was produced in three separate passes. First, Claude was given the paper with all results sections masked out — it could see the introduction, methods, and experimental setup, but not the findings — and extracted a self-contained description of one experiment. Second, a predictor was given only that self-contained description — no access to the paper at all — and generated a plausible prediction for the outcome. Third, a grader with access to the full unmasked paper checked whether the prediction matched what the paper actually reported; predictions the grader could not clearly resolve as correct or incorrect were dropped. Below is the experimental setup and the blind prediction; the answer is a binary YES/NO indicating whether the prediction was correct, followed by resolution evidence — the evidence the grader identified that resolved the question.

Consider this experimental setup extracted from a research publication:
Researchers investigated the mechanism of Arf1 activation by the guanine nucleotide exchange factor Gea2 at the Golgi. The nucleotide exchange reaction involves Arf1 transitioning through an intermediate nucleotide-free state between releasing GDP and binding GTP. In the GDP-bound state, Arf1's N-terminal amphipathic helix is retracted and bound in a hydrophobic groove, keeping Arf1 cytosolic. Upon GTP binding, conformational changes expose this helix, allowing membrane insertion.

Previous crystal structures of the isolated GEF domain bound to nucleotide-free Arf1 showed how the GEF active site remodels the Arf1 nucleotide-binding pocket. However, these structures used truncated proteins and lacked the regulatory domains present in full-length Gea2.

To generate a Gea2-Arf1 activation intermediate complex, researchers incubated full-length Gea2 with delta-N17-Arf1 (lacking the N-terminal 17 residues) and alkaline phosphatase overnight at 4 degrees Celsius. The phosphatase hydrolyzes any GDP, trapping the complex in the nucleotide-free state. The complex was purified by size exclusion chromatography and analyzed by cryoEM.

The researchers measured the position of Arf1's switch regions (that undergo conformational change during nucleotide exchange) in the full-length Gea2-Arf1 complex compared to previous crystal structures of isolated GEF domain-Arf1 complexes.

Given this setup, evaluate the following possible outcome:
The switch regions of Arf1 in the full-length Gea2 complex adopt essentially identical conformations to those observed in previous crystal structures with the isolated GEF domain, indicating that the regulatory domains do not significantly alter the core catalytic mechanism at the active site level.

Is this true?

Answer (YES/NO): YES